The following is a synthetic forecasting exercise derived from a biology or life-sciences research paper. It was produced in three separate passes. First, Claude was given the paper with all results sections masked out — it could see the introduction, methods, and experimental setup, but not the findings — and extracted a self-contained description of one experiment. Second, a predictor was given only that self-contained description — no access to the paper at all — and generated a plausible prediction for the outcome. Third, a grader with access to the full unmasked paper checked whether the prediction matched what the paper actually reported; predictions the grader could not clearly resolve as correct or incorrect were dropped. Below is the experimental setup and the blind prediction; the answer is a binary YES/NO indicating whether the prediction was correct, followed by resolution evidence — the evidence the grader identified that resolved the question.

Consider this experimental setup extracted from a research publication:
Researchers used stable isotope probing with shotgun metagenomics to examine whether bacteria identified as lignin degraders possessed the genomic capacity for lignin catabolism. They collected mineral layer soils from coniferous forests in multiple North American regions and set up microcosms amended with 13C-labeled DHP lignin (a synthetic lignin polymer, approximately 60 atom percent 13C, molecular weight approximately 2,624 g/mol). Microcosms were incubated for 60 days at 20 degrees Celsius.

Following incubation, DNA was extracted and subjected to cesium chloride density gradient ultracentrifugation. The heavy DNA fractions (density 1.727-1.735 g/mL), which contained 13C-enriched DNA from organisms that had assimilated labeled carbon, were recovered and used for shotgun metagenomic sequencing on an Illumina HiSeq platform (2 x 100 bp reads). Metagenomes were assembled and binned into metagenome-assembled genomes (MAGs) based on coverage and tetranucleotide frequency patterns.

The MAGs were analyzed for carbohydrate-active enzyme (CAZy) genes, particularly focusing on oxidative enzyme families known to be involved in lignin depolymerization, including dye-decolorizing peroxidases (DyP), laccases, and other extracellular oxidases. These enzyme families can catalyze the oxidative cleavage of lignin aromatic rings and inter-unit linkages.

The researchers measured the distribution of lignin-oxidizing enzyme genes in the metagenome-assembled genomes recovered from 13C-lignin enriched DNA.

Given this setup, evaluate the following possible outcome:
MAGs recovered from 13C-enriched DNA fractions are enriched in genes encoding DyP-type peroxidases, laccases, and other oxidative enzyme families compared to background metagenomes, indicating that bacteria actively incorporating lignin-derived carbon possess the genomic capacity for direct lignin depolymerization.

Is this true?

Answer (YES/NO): YES